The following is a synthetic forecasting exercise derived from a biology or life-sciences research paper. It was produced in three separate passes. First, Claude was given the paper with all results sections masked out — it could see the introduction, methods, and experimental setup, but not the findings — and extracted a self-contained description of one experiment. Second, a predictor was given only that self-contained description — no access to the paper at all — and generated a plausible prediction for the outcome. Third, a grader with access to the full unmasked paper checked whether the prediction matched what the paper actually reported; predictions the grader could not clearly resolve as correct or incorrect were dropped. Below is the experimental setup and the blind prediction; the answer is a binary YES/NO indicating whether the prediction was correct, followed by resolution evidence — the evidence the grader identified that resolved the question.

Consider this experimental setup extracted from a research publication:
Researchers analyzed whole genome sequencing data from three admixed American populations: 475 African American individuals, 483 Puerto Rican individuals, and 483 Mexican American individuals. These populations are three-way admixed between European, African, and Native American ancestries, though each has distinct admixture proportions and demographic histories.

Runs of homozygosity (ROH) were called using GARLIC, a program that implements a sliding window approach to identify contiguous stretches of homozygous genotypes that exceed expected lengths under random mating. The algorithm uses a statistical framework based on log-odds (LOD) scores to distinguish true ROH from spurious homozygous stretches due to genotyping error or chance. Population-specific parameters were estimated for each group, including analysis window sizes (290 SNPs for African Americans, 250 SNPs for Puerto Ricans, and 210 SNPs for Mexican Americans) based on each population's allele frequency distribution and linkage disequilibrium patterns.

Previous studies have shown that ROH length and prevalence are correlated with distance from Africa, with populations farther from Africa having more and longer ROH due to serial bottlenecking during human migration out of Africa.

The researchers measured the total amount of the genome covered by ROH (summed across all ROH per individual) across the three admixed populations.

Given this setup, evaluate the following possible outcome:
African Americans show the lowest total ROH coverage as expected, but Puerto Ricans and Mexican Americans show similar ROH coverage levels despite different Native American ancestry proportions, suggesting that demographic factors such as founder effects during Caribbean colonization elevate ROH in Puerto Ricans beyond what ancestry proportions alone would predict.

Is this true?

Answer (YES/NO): NO